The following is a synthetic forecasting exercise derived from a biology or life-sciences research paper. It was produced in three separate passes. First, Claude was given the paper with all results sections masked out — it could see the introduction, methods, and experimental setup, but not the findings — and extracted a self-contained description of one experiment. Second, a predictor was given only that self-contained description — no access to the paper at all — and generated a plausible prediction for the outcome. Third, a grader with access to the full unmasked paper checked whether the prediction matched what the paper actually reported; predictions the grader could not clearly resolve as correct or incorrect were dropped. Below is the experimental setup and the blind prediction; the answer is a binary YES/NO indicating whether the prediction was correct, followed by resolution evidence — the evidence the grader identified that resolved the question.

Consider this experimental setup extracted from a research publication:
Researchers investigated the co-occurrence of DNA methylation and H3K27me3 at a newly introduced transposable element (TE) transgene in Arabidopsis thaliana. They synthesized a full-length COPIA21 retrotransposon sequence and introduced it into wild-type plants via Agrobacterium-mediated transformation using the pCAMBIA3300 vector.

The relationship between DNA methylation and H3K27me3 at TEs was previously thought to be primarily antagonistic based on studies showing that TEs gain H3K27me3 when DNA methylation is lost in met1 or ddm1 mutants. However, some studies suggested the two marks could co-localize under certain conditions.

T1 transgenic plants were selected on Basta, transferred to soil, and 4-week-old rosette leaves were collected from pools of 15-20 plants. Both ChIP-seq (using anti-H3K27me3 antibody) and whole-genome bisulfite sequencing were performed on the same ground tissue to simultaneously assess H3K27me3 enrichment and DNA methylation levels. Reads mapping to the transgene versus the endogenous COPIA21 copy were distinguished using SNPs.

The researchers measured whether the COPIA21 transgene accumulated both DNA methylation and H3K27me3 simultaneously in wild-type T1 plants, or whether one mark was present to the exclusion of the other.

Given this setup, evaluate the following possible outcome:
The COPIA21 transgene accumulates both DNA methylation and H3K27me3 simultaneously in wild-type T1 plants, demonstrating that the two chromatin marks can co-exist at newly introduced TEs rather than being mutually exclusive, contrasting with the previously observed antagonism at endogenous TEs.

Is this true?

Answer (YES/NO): YES